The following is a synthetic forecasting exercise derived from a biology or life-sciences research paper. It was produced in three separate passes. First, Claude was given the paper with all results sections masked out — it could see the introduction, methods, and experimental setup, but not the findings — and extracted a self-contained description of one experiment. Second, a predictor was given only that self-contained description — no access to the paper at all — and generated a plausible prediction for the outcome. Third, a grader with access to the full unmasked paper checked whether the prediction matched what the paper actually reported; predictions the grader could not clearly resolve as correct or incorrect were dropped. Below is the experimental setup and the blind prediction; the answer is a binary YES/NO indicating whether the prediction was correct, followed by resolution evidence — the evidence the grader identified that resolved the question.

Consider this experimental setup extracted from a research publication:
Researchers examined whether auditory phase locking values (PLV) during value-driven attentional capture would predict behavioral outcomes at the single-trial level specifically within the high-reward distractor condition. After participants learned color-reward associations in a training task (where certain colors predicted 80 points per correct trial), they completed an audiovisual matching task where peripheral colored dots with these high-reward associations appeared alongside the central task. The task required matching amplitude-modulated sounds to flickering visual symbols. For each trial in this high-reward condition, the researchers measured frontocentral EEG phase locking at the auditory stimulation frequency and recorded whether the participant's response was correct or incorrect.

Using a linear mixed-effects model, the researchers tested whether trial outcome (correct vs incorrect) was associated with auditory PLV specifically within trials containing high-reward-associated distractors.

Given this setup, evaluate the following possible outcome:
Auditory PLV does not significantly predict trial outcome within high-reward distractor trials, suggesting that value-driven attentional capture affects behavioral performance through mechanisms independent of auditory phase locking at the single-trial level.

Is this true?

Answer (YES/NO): NO